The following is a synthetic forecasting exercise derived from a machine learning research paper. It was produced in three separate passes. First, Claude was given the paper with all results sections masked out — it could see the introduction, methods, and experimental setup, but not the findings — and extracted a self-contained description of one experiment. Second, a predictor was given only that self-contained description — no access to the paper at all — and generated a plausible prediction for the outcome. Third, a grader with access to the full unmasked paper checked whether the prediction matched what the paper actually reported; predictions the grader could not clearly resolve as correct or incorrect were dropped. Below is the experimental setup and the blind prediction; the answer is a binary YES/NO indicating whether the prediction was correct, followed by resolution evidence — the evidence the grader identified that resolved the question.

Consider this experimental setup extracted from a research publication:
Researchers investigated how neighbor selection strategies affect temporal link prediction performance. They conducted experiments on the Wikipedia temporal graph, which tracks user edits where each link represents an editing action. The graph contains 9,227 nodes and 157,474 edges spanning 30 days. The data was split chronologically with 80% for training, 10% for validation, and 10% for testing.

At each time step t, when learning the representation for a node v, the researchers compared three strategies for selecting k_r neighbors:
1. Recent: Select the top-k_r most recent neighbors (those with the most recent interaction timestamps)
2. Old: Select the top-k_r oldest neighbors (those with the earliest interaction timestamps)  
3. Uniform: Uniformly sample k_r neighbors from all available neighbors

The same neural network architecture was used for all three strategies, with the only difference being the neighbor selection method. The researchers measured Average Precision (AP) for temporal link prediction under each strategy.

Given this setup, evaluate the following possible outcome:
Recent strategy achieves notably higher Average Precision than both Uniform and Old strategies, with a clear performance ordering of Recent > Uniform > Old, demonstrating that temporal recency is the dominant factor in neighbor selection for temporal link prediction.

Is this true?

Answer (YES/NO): YES